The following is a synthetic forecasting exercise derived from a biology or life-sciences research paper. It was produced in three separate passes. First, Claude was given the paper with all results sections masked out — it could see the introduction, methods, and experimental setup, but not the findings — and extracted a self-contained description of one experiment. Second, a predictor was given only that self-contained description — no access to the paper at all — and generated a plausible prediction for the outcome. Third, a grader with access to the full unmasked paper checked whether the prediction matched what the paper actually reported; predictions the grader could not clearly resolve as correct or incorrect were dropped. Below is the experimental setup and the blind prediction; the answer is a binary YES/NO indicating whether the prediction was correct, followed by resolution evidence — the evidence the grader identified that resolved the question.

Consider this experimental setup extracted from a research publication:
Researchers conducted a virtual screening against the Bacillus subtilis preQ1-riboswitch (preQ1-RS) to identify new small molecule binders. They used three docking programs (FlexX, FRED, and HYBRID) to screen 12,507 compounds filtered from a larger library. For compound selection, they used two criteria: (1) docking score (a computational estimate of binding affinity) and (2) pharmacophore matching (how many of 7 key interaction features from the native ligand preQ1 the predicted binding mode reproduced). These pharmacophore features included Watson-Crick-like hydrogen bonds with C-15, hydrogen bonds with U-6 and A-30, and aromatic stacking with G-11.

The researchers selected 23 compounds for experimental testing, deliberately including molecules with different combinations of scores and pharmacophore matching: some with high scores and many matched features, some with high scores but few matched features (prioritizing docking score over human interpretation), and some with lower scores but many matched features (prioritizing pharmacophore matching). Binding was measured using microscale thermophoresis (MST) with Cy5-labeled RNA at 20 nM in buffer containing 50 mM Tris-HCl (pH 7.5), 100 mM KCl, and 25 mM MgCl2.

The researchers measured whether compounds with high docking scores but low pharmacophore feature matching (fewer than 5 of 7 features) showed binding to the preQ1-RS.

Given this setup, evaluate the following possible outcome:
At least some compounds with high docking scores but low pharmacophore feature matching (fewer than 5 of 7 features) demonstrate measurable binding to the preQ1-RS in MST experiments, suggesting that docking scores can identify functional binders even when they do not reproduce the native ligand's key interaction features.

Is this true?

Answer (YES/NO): NO